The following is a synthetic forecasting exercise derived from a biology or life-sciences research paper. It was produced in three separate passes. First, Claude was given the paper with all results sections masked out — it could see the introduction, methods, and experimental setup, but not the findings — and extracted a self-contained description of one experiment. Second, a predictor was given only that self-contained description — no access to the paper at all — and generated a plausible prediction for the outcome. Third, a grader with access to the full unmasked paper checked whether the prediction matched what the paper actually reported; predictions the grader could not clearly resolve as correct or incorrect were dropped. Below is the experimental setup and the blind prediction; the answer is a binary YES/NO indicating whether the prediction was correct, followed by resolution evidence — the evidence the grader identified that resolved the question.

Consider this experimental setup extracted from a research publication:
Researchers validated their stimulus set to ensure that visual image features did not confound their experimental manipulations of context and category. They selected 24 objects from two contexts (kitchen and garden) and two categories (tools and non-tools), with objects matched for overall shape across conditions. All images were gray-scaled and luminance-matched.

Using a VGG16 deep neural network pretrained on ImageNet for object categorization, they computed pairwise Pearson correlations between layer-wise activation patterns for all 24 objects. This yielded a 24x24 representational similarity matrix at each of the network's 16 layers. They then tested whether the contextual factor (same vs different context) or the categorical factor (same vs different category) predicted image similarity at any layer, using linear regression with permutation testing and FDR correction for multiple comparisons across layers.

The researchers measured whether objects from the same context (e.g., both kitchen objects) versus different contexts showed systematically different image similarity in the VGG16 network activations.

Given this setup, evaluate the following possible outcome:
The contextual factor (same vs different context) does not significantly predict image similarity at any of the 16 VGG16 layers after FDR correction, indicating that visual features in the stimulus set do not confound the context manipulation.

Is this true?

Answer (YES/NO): YES